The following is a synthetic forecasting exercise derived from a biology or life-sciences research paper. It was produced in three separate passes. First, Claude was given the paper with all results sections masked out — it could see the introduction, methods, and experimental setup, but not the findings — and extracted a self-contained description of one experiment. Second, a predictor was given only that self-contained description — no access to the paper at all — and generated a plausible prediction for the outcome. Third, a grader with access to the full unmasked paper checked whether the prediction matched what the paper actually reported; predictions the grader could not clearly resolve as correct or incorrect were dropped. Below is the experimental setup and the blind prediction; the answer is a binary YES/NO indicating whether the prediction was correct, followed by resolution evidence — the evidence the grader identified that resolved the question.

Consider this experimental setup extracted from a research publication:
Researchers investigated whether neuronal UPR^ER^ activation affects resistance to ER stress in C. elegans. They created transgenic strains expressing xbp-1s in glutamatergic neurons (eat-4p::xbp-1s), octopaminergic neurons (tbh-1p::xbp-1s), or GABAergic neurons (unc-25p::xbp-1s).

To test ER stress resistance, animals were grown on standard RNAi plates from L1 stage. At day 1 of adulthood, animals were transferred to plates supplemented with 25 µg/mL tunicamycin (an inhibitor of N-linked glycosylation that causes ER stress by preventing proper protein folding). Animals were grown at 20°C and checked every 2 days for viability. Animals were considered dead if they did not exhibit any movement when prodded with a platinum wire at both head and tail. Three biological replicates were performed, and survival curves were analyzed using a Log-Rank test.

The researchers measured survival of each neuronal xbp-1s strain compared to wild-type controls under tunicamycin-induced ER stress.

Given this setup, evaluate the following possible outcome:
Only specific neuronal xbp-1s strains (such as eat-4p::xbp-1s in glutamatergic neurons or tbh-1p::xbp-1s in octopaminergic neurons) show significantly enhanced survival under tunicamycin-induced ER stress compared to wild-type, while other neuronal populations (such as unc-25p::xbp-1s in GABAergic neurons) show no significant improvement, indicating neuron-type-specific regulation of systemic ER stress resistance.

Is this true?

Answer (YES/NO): NO